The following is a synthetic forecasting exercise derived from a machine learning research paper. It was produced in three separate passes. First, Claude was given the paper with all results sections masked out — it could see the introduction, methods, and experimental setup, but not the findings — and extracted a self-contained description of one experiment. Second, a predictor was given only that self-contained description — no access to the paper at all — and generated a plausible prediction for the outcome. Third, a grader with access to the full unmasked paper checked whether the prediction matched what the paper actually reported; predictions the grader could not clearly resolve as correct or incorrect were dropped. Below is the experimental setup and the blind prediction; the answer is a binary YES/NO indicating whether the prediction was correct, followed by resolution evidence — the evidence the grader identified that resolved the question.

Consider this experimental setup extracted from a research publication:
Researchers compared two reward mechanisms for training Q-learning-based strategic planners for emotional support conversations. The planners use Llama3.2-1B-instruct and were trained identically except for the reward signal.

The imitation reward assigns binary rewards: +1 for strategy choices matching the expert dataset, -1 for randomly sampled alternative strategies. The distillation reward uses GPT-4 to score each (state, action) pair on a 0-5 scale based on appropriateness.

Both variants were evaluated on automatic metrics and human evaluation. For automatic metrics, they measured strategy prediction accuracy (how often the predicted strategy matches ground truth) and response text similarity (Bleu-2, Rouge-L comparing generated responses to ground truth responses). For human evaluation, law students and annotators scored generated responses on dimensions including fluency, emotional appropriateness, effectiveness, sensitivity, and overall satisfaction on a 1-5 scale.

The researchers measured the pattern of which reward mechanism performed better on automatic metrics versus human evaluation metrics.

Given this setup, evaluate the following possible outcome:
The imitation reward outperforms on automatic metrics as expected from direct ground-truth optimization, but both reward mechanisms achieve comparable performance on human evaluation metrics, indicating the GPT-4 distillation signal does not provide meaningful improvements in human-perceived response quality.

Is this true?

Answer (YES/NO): NO